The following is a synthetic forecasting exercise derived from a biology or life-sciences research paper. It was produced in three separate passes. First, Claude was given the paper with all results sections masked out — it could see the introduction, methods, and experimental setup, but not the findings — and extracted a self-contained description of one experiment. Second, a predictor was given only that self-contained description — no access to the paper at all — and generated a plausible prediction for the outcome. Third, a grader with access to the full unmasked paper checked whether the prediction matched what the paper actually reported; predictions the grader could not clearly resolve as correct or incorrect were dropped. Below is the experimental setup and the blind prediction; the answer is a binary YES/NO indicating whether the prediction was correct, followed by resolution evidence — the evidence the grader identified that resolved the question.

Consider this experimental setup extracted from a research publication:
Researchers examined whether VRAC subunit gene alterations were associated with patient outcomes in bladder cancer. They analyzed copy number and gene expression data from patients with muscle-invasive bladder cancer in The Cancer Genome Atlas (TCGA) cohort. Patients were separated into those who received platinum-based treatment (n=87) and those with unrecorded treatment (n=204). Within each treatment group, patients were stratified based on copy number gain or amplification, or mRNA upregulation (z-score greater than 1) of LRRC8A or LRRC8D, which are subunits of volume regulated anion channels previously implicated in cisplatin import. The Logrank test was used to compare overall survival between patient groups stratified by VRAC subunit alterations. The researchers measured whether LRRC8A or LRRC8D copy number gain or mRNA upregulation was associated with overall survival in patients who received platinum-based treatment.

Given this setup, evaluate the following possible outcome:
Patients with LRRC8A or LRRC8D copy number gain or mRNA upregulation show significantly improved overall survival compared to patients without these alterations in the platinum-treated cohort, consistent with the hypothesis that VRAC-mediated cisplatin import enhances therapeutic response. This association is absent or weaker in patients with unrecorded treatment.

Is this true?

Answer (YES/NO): YES